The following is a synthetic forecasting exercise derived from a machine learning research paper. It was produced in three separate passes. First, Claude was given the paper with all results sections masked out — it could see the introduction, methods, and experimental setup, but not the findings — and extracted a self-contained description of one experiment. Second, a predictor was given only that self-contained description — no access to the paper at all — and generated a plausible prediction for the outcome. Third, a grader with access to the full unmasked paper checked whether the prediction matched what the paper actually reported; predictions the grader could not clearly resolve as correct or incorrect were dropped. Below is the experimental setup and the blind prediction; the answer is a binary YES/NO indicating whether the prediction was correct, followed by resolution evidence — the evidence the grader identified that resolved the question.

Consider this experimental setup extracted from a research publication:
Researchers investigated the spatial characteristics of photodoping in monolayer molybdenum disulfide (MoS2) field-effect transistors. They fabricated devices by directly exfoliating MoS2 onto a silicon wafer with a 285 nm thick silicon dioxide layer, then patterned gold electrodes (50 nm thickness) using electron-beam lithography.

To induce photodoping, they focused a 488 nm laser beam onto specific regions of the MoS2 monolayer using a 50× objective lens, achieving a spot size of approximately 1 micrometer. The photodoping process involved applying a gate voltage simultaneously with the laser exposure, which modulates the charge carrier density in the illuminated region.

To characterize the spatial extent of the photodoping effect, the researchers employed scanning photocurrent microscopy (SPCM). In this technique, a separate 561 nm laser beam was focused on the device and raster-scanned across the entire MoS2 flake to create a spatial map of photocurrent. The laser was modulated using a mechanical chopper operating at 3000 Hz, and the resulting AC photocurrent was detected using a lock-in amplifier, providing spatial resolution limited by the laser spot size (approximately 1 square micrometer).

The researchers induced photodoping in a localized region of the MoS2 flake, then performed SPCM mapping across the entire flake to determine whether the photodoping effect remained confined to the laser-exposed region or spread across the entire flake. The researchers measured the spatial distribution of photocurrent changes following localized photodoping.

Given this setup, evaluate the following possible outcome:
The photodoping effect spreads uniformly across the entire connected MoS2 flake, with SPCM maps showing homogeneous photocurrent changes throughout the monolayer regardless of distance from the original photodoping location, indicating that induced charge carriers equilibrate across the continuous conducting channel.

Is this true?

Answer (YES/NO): NO